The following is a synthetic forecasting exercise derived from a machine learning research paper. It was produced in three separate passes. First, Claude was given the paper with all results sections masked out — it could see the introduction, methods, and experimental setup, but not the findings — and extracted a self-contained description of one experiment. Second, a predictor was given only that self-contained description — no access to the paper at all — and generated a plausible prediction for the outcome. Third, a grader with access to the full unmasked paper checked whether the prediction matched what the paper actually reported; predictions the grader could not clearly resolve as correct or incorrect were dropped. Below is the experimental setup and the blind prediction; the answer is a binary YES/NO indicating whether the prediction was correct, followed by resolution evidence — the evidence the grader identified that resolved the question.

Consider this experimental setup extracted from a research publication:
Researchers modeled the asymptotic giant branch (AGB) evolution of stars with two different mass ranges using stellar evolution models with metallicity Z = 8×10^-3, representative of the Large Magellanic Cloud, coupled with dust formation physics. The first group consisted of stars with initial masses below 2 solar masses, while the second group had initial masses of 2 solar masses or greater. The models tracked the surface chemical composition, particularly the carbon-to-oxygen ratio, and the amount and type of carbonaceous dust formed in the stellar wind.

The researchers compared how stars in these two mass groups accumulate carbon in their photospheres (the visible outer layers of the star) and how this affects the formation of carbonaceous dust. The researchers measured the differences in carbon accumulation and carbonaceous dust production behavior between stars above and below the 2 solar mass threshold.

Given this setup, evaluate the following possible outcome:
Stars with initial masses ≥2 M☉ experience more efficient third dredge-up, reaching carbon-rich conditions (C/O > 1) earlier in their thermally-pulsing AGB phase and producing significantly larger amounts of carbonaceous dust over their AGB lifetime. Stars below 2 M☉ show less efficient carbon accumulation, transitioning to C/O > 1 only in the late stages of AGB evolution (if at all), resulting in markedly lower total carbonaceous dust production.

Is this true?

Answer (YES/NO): YES